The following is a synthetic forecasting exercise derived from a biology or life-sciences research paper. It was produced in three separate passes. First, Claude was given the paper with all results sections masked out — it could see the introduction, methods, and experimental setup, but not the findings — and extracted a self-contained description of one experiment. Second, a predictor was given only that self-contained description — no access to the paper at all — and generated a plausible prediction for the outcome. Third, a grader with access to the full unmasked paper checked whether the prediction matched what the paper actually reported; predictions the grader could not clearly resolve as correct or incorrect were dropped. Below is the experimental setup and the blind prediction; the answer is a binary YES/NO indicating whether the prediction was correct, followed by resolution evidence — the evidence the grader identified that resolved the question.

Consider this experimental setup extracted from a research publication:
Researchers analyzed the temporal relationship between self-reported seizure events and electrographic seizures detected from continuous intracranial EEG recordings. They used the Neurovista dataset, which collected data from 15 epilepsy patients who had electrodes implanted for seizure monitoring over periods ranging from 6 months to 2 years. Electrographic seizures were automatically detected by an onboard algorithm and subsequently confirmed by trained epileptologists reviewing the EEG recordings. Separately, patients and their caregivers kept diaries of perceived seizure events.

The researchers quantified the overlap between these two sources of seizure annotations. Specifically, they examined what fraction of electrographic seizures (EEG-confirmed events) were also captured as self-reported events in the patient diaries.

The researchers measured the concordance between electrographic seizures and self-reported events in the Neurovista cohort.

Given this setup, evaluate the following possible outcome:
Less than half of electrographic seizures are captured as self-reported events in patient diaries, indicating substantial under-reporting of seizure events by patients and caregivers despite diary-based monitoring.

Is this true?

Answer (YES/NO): YES